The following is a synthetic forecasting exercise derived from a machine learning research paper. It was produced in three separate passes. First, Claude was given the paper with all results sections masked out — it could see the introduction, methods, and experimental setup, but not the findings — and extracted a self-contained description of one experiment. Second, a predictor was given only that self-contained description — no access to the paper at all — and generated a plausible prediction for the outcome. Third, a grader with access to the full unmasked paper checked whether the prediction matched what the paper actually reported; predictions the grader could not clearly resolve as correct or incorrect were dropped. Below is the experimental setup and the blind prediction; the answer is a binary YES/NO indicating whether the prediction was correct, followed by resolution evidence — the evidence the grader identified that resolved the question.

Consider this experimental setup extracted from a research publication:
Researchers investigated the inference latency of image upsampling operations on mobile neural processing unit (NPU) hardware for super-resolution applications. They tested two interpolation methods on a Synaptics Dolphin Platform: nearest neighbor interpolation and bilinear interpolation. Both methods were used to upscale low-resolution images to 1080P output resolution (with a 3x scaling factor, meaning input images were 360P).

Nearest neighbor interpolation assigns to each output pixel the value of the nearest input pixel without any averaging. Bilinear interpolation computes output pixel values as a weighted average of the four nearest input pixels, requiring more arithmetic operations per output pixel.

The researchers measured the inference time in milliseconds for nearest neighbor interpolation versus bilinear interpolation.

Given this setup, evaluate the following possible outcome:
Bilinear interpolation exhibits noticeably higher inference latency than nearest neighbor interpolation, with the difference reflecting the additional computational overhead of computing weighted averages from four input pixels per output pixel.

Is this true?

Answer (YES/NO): YES